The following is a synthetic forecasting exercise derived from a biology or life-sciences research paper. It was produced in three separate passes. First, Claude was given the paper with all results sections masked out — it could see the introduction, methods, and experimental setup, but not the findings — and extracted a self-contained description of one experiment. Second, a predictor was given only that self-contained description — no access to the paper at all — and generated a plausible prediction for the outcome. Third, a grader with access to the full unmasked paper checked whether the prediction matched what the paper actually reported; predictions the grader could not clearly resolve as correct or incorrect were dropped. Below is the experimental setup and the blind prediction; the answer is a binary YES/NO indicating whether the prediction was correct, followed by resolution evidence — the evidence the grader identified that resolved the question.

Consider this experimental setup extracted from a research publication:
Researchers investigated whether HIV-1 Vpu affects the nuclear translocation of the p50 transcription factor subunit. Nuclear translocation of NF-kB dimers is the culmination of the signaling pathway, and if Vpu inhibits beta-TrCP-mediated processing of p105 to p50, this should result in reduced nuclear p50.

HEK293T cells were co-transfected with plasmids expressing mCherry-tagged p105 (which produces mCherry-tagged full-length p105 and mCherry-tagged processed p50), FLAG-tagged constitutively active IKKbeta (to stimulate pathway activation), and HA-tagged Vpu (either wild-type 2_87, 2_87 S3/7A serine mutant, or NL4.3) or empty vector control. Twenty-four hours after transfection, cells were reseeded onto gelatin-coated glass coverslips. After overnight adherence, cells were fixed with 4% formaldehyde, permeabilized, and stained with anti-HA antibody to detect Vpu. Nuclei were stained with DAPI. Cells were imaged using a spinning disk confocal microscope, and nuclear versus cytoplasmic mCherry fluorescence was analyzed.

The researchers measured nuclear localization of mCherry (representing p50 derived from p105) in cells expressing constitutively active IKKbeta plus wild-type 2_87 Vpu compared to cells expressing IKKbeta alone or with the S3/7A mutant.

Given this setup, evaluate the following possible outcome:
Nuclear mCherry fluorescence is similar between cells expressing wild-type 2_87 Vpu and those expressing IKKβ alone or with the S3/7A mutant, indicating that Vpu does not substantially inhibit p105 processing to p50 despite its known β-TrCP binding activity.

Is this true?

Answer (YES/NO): NO